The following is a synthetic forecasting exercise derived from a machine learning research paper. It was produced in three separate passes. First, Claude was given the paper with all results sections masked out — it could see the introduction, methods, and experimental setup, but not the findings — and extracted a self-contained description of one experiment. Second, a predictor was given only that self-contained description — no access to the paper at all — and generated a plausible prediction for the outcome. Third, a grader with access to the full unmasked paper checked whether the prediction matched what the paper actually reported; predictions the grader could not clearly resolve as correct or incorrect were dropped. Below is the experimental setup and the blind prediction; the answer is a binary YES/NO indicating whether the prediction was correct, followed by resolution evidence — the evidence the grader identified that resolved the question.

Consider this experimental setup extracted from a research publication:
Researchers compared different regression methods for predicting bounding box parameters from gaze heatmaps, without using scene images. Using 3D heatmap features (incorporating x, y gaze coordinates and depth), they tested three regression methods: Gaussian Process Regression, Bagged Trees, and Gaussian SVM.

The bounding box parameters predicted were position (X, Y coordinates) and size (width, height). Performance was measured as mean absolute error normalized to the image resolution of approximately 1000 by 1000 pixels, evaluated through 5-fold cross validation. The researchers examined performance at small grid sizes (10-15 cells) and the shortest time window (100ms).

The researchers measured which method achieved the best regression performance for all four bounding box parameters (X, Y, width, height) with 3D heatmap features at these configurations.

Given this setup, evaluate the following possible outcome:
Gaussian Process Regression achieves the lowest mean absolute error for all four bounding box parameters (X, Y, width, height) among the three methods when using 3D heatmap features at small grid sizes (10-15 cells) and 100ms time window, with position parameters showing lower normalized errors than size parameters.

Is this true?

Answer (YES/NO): NO